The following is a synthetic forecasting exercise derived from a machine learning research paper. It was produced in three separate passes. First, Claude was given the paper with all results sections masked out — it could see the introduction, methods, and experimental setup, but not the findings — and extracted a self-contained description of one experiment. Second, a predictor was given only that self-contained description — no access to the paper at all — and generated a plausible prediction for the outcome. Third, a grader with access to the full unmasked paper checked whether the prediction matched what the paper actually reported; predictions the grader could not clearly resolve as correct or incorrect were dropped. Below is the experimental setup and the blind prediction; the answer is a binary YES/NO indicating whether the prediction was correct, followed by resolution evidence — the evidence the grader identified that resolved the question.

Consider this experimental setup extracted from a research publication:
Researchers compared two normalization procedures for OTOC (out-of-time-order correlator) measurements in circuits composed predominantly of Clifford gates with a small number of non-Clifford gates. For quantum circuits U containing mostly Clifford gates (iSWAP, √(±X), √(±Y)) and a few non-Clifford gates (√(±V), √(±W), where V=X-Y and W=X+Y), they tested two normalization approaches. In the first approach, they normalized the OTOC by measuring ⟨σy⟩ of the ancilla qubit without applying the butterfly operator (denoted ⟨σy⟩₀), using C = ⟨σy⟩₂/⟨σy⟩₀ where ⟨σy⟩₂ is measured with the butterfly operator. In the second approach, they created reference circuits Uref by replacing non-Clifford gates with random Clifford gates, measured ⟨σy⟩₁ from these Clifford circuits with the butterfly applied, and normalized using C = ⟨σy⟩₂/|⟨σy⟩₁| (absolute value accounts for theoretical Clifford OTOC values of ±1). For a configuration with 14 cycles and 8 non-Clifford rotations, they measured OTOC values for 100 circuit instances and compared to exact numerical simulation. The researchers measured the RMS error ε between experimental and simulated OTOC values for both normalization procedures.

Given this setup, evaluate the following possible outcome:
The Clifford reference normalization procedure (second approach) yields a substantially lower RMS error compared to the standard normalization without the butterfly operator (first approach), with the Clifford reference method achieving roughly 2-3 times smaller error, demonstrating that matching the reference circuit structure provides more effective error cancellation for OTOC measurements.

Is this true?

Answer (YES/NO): NO